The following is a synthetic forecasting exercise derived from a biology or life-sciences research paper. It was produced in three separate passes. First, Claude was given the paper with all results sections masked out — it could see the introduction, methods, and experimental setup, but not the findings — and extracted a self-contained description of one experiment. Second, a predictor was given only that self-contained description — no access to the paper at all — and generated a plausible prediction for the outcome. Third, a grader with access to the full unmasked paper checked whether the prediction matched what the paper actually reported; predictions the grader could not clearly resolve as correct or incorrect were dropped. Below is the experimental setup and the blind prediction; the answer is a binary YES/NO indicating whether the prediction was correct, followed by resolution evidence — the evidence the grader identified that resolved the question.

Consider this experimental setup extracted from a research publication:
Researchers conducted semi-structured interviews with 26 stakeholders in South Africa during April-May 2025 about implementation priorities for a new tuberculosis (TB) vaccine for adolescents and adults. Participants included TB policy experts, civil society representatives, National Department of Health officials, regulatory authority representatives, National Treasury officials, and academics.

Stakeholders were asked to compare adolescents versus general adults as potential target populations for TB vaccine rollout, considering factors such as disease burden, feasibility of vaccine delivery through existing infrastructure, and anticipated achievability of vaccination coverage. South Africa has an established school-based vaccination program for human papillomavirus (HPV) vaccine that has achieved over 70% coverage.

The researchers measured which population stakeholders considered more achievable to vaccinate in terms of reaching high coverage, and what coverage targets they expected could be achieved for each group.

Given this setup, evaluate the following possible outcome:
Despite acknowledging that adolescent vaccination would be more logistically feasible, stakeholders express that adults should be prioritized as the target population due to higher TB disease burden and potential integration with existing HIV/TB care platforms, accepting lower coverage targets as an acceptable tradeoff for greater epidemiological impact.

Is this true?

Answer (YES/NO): NO